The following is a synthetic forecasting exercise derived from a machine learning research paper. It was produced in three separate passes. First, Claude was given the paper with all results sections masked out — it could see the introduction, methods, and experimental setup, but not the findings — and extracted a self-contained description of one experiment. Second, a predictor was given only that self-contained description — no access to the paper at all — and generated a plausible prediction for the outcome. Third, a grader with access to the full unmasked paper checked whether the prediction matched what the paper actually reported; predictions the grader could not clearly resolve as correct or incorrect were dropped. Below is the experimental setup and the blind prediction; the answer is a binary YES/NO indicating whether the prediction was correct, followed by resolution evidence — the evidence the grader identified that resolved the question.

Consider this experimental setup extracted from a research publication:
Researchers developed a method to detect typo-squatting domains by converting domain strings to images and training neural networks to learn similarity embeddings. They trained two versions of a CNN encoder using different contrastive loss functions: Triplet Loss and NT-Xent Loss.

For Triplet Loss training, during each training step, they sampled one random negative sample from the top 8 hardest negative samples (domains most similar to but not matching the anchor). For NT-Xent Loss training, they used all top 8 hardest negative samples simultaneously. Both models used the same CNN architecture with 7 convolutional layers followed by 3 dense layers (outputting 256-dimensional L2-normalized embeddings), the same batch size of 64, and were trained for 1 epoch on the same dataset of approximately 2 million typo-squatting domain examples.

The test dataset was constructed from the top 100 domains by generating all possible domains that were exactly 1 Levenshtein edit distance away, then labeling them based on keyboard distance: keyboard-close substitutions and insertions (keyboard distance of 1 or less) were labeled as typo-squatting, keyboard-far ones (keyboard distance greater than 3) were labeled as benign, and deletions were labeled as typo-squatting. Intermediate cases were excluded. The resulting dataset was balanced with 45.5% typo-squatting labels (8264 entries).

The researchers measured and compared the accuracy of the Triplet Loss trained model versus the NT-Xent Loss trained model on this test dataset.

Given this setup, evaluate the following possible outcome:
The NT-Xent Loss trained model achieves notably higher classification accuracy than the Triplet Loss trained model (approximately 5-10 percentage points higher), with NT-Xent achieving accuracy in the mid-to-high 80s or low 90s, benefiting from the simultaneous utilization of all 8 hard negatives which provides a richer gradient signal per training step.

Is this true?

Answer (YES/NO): NO